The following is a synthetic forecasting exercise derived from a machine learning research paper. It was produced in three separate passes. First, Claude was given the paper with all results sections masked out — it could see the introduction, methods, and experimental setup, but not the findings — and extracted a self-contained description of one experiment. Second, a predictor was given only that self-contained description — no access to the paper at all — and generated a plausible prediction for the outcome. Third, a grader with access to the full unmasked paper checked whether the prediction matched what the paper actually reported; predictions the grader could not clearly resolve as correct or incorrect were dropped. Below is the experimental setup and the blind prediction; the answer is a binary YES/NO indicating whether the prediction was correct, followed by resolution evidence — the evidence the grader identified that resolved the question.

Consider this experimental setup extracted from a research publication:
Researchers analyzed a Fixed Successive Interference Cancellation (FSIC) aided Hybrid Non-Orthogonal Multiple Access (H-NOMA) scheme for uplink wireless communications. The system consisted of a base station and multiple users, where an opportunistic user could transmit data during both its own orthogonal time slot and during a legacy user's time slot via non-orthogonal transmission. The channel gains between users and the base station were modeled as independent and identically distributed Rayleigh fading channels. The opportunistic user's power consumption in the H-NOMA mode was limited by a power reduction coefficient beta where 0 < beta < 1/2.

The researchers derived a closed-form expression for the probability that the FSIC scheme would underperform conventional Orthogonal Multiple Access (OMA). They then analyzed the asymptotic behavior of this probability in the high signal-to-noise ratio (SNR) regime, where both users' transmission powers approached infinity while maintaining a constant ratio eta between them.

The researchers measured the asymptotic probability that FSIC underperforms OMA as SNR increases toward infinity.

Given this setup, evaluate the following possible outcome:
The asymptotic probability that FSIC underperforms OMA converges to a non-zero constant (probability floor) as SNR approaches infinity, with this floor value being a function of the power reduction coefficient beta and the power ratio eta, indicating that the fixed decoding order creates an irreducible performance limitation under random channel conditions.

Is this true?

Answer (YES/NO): YES